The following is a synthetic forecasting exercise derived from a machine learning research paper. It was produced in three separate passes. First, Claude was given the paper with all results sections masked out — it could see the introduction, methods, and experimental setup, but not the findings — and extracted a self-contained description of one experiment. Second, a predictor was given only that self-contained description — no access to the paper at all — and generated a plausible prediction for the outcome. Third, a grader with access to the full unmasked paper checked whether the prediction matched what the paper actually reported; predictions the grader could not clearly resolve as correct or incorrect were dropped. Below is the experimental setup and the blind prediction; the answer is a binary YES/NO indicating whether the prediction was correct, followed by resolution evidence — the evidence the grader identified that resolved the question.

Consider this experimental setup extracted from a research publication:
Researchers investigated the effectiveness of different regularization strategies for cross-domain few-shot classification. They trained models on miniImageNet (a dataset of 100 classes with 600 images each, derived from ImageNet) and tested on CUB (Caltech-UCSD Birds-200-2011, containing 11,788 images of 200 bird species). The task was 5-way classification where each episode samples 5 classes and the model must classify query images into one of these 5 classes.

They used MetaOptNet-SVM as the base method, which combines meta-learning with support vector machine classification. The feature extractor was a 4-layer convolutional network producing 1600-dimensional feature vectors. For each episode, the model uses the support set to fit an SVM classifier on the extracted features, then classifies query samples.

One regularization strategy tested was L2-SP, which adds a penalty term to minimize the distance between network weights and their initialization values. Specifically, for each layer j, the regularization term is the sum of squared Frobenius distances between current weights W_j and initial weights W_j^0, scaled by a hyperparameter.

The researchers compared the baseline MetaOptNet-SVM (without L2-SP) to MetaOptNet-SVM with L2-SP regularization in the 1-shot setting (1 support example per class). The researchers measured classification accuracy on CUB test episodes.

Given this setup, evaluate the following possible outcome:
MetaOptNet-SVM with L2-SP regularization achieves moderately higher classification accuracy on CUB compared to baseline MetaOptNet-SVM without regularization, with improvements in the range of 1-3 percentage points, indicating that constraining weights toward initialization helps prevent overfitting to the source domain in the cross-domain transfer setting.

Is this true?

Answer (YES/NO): NO